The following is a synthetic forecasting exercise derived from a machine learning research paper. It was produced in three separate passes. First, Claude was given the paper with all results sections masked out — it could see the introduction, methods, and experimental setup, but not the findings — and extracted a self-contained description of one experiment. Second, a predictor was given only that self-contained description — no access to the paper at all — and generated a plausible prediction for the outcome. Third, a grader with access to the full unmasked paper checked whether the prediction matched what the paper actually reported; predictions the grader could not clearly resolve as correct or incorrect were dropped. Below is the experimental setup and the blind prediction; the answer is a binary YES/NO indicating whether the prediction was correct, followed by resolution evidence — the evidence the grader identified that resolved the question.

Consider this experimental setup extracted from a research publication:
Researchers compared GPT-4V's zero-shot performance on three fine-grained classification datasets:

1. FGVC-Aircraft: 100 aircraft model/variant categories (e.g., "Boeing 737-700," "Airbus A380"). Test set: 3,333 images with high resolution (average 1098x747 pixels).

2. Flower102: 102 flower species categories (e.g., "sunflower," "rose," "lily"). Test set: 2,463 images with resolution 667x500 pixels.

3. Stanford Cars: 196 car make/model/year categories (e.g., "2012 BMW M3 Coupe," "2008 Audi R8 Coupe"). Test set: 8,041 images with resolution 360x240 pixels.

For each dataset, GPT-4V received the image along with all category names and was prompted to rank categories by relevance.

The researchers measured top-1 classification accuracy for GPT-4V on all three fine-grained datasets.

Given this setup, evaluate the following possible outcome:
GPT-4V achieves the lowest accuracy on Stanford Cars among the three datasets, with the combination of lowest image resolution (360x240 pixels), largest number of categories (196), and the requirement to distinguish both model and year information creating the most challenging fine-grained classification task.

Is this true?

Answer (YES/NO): NO